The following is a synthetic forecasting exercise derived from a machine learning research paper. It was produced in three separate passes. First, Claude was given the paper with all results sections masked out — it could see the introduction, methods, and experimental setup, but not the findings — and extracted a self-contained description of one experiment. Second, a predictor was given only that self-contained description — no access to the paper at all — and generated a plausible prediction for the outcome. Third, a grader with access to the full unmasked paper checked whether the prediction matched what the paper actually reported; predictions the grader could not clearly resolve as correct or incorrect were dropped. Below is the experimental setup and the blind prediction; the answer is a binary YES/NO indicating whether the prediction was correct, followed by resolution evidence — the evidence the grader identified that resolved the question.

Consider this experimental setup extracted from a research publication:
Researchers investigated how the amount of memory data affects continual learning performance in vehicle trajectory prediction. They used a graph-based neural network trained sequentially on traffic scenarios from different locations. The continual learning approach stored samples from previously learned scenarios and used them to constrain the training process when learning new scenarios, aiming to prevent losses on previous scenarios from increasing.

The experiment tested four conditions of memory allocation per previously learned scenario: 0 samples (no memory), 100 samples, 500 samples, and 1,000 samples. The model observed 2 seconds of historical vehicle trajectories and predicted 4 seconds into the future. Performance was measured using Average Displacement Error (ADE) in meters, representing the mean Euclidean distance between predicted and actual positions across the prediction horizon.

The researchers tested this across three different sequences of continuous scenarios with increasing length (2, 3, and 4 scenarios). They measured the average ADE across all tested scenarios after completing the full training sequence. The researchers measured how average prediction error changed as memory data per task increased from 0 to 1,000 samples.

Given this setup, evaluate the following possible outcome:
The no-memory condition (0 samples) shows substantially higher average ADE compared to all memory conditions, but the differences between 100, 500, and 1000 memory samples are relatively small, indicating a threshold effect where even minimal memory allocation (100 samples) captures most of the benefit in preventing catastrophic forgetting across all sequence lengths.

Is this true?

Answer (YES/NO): NO